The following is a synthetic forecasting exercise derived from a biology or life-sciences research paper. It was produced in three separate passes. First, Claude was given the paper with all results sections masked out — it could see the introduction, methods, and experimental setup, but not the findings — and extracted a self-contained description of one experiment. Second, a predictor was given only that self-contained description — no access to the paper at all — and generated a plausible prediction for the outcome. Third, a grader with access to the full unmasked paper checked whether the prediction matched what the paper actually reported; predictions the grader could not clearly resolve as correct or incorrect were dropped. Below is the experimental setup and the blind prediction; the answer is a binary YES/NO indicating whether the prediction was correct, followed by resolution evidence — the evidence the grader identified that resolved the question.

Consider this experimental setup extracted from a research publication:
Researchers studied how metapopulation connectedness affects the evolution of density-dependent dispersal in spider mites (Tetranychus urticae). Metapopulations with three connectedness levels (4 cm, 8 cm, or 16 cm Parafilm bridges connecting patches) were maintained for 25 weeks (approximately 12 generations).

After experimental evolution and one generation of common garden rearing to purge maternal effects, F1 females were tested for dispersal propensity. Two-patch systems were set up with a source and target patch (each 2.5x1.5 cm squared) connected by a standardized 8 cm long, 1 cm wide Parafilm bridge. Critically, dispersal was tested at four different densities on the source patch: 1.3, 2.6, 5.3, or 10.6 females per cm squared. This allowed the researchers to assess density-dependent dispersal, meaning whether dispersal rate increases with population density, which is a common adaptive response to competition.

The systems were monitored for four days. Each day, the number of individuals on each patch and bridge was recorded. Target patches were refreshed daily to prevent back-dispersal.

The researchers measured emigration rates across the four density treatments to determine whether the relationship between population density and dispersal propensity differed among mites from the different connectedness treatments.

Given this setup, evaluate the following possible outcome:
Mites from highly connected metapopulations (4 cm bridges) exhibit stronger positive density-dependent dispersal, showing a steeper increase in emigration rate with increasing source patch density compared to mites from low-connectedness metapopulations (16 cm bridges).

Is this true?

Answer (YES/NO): NO